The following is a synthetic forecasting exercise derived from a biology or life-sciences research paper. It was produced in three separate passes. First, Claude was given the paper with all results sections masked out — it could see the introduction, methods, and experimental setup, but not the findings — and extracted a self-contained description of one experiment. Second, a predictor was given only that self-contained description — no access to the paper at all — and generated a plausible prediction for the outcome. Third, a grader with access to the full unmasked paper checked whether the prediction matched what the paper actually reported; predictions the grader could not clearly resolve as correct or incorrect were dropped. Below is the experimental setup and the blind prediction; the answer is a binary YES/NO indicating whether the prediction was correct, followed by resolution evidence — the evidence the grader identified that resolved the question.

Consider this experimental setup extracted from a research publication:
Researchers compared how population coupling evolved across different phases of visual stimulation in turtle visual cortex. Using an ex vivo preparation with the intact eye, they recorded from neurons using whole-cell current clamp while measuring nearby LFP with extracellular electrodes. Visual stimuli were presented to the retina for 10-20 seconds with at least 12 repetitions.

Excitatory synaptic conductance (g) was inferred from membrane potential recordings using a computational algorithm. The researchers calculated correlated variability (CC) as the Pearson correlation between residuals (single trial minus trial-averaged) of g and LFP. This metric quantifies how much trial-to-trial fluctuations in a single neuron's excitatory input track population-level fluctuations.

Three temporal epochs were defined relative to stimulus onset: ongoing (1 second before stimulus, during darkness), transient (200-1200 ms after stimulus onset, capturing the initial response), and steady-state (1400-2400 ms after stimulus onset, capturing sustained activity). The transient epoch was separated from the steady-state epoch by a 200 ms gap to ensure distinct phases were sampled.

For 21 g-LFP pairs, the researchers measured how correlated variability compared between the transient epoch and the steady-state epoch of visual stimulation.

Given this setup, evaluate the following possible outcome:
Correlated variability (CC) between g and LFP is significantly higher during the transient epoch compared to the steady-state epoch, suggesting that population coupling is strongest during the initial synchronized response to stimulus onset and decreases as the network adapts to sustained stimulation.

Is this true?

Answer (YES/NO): YES